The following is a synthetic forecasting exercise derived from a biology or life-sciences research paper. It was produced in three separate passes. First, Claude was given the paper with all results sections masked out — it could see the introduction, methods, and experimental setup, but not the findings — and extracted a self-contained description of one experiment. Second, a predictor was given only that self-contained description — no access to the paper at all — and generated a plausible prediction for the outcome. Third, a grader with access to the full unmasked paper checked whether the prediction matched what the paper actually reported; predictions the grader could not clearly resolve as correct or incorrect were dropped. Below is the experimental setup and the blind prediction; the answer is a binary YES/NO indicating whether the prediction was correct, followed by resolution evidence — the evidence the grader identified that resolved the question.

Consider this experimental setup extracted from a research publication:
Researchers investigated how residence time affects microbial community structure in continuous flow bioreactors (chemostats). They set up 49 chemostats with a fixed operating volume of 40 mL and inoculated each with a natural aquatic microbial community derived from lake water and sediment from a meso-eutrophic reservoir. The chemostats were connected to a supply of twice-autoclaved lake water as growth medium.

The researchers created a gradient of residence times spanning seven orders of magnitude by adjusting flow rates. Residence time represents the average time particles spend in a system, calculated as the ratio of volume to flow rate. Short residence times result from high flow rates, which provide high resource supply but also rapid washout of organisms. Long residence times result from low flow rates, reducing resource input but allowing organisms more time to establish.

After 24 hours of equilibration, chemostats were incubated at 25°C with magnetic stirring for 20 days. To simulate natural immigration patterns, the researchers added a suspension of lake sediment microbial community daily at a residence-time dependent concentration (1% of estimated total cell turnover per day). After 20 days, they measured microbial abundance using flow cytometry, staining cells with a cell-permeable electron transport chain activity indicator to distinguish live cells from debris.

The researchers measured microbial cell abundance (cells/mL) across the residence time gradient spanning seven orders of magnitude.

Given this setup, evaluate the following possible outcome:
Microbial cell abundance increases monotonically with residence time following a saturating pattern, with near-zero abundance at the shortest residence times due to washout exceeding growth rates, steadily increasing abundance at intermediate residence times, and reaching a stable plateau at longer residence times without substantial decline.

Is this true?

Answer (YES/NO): YES